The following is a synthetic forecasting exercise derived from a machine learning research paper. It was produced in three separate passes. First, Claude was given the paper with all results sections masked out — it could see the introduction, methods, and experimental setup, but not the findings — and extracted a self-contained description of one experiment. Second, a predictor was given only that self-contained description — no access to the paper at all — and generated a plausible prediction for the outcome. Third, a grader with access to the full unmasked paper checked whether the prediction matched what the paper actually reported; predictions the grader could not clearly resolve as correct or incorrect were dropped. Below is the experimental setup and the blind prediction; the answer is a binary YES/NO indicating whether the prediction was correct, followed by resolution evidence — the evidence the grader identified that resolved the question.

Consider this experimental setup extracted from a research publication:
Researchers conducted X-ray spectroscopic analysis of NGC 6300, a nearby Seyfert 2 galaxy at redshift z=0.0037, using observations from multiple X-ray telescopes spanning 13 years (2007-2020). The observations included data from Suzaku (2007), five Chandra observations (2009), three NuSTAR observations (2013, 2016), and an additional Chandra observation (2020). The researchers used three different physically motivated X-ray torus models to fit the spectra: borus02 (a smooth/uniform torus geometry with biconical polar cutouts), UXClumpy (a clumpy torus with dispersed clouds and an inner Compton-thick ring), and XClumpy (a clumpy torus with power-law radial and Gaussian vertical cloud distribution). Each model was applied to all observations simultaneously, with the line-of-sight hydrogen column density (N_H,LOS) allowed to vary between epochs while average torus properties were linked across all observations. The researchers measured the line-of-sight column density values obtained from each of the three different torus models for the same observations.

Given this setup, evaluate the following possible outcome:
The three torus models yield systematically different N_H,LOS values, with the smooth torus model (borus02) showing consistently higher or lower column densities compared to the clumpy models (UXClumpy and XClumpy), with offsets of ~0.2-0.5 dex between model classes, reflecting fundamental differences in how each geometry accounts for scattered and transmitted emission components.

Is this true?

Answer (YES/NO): NO